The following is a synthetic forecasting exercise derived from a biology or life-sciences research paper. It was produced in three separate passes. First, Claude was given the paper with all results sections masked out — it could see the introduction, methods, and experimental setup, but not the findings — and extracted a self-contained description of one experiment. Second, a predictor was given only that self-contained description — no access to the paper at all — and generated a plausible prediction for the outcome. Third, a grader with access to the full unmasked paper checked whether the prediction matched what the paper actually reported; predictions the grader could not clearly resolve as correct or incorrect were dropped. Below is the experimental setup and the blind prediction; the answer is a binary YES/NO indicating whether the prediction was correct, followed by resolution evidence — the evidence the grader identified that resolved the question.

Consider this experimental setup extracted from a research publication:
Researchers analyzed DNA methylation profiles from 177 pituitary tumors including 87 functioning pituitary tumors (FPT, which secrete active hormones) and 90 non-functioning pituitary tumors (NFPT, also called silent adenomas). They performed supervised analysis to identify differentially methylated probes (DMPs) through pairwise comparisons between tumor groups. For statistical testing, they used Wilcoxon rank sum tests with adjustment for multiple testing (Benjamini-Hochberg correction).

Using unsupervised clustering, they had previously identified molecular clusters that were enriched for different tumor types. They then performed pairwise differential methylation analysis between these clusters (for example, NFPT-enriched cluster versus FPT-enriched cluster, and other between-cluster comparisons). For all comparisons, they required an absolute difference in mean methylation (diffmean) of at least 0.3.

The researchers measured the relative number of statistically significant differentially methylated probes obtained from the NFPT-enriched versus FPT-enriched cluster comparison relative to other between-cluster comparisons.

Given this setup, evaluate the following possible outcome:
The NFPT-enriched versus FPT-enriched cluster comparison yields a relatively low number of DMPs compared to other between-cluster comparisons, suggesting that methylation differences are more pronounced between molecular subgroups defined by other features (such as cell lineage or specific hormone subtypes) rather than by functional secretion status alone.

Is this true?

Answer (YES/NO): NO